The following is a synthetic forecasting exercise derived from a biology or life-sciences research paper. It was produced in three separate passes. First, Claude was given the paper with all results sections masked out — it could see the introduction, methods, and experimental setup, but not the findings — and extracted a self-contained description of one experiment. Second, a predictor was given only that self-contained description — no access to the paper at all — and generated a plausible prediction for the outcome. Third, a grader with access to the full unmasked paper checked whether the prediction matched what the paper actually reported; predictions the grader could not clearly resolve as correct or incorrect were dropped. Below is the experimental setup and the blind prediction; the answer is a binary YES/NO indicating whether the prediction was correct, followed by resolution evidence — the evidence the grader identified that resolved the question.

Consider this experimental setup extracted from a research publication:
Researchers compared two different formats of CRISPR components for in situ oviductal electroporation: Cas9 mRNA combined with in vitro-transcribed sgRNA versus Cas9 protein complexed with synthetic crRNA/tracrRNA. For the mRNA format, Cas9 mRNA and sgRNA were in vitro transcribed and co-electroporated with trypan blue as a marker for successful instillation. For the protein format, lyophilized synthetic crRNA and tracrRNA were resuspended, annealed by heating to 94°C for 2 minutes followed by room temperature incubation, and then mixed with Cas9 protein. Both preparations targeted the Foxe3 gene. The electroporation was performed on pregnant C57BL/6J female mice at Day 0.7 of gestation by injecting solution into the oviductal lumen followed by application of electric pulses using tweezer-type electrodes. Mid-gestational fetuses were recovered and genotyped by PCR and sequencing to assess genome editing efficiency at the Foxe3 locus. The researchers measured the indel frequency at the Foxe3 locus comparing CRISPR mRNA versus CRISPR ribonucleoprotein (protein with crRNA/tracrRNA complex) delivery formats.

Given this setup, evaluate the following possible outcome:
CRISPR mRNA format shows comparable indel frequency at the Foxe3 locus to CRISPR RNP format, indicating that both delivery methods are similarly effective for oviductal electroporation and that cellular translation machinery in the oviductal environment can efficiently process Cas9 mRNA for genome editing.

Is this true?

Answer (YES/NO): NO